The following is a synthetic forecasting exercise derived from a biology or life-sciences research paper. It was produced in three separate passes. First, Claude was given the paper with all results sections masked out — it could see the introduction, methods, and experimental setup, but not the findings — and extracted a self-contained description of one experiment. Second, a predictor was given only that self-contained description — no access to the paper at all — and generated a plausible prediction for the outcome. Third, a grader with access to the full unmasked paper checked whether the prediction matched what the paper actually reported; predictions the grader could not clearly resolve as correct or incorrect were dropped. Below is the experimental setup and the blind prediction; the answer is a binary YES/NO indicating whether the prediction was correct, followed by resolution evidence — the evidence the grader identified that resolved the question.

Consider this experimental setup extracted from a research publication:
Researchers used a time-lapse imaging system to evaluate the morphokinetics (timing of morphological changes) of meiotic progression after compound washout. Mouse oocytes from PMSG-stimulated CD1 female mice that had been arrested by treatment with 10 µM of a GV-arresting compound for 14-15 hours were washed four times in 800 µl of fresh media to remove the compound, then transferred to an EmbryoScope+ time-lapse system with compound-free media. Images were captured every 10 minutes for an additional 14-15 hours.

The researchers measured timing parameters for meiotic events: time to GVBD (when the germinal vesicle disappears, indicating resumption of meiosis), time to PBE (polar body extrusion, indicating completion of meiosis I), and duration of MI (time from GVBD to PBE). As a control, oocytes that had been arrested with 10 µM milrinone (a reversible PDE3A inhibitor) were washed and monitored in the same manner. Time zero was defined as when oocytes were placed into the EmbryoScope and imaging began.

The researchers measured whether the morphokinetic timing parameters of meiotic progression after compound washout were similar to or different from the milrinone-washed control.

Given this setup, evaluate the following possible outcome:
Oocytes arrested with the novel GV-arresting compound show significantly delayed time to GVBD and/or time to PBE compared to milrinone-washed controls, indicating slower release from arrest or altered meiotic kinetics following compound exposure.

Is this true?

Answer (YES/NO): NO